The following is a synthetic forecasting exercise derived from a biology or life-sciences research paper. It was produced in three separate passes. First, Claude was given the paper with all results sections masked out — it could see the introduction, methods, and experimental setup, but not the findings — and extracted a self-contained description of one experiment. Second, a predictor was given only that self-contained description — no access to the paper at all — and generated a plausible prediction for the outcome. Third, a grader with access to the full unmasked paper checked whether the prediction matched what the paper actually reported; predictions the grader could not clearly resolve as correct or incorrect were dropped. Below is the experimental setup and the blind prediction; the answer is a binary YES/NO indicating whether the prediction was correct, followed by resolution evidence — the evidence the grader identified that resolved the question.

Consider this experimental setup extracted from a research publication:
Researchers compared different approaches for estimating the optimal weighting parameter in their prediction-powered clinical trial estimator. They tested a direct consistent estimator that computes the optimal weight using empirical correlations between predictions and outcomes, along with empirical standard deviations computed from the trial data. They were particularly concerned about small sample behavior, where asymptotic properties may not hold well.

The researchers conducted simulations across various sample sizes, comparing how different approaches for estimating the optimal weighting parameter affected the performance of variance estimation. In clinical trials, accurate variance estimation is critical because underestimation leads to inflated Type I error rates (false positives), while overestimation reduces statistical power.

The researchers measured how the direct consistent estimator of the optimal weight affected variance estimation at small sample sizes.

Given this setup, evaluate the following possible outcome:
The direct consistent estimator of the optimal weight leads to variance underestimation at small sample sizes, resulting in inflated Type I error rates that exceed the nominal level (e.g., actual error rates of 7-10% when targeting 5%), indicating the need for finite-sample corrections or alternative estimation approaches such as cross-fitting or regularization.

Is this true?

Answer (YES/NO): YES